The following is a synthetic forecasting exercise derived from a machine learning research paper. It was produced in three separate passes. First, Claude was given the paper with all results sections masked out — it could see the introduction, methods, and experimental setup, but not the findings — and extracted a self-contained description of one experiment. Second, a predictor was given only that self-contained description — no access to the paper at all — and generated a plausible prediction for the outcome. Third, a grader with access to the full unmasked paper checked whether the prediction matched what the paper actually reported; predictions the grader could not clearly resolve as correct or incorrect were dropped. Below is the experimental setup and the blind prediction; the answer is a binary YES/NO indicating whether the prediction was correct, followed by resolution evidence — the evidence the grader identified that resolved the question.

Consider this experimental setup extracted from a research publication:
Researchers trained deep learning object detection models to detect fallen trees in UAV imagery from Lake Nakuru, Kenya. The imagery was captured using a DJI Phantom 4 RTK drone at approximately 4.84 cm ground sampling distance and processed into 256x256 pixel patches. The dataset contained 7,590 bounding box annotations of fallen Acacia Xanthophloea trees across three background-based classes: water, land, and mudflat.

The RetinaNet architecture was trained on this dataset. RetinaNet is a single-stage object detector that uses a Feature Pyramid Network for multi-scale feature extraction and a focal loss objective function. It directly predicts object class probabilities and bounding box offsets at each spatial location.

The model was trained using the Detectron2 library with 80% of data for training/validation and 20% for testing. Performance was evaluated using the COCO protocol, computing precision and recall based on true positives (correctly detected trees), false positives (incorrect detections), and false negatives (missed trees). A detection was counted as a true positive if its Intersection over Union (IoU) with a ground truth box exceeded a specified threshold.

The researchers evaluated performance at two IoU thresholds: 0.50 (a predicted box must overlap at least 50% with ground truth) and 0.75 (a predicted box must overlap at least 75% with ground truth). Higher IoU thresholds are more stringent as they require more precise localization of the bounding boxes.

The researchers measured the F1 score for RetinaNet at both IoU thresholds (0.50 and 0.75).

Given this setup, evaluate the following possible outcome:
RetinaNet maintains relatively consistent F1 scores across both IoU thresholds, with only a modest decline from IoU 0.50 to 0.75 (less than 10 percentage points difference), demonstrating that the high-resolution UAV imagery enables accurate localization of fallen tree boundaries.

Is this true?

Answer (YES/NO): NO